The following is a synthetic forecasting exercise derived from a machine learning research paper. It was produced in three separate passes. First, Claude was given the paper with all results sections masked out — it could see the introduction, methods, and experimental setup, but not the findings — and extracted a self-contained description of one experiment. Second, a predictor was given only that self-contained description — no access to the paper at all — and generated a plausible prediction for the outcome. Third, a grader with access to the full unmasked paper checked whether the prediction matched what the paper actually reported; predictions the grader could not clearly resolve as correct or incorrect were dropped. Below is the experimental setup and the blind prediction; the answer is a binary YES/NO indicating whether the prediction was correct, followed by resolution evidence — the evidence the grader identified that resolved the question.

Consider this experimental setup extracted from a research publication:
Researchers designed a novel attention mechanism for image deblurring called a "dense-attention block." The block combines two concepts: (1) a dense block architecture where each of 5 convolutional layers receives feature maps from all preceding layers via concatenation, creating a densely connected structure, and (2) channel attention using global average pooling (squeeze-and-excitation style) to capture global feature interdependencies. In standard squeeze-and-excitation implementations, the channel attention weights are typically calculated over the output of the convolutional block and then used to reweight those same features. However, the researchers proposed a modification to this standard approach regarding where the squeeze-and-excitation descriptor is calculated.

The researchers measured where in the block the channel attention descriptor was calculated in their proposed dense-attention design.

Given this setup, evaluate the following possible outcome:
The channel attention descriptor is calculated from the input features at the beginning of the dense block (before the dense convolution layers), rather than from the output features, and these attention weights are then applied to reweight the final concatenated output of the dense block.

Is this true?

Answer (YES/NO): NO